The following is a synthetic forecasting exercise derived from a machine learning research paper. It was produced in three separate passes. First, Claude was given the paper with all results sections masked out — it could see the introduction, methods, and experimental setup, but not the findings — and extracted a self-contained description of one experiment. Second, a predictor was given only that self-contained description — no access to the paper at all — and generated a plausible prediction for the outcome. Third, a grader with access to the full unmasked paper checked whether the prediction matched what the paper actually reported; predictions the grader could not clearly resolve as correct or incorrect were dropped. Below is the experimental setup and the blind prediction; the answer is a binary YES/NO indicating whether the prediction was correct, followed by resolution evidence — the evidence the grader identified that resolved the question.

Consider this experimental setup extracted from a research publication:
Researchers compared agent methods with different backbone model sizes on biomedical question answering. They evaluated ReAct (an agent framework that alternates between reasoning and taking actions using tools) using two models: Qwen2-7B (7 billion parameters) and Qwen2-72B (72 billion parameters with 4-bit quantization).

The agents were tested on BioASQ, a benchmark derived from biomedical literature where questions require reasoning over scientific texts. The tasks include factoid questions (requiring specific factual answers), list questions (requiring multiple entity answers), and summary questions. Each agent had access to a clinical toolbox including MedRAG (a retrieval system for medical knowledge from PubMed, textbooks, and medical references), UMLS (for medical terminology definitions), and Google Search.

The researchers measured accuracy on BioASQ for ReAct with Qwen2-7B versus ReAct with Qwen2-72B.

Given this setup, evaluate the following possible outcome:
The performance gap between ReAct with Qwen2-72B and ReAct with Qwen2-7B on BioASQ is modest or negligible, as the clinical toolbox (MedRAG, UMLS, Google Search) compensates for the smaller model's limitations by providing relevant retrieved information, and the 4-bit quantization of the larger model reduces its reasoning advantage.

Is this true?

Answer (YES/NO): NO